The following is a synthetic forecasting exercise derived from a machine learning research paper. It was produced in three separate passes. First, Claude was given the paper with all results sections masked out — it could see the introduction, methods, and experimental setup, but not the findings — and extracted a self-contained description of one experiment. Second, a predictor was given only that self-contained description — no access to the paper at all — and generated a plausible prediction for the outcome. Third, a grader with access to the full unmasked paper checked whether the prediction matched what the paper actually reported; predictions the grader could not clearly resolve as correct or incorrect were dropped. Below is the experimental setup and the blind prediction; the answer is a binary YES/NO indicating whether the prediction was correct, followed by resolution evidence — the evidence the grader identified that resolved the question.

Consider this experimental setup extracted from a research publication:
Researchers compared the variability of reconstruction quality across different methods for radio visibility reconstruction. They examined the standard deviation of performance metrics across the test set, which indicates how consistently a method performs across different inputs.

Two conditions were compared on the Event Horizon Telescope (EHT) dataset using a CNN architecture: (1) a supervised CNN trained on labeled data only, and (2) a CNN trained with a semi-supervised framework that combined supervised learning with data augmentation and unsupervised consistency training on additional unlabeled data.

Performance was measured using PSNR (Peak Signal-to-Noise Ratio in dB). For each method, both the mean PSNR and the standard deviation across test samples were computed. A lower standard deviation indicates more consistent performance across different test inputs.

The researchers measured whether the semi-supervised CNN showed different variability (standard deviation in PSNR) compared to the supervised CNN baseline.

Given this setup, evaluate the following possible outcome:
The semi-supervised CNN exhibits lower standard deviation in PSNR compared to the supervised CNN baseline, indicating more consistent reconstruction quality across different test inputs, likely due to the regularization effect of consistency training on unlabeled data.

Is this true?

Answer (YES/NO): NO